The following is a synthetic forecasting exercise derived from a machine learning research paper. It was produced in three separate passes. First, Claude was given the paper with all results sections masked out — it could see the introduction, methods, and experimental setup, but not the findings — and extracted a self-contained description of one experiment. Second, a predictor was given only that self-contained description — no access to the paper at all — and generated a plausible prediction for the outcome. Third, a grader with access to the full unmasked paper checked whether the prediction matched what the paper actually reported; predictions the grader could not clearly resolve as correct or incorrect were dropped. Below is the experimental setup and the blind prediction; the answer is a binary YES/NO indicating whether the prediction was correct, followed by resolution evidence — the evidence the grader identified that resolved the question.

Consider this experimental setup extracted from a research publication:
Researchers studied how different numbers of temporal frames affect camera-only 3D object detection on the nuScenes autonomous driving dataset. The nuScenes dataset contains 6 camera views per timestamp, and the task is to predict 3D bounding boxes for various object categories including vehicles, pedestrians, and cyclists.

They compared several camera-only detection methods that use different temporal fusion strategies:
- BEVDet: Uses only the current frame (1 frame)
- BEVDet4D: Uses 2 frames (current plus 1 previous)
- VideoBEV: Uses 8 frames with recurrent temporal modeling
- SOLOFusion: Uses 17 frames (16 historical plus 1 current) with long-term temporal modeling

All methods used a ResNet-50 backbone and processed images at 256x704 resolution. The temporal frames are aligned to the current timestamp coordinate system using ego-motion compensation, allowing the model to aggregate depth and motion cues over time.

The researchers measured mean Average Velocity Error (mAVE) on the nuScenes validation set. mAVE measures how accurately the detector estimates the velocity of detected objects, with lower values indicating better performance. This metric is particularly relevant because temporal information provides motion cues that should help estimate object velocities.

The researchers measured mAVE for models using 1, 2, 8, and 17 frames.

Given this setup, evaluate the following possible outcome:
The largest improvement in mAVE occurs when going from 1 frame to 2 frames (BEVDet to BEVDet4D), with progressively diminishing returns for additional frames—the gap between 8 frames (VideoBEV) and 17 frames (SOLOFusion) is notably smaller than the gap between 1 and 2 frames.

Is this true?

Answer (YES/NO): YES